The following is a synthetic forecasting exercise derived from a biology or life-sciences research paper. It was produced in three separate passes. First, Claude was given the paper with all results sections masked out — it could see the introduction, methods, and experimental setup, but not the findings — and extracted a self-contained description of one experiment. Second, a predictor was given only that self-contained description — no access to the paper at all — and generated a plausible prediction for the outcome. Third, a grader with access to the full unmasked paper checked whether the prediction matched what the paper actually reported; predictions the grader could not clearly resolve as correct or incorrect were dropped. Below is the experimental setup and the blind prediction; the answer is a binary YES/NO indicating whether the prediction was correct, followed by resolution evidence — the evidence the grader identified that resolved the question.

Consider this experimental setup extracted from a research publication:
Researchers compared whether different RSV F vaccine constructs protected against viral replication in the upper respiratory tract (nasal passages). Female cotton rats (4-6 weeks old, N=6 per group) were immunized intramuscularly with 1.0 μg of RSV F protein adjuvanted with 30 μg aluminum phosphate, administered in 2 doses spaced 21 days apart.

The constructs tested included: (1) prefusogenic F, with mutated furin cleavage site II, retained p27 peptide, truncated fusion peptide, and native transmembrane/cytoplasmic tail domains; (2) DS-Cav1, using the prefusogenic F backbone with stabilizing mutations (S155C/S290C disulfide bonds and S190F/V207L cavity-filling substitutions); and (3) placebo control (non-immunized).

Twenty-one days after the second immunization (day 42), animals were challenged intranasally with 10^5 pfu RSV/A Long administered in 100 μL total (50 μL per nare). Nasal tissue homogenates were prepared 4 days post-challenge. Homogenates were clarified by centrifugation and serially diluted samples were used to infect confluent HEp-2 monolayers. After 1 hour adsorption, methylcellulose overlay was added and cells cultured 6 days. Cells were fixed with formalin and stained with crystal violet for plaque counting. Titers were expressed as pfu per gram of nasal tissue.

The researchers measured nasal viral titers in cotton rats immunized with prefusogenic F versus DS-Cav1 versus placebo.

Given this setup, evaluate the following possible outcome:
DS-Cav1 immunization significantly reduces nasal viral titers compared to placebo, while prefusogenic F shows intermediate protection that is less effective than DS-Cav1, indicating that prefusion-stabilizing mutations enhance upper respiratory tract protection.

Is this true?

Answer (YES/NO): NO